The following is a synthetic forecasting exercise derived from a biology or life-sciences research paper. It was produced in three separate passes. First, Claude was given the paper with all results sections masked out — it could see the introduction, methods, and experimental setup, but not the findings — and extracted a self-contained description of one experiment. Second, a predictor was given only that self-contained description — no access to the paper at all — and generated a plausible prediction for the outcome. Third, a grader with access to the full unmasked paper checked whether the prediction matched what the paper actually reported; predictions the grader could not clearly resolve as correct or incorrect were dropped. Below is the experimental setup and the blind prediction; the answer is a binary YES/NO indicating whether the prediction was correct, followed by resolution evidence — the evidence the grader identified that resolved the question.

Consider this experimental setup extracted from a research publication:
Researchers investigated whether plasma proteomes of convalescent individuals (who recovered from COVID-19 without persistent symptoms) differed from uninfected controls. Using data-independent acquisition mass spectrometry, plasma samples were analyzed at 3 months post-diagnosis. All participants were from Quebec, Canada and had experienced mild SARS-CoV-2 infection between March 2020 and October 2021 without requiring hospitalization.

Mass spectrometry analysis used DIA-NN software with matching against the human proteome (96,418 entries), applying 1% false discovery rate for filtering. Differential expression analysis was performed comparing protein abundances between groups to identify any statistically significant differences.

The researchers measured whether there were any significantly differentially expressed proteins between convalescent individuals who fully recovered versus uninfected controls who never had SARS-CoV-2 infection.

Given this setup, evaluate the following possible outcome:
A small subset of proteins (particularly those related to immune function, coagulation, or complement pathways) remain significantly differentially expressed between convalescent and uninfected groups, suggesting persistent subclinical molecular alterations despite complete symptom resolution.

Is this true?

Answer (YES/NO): YES